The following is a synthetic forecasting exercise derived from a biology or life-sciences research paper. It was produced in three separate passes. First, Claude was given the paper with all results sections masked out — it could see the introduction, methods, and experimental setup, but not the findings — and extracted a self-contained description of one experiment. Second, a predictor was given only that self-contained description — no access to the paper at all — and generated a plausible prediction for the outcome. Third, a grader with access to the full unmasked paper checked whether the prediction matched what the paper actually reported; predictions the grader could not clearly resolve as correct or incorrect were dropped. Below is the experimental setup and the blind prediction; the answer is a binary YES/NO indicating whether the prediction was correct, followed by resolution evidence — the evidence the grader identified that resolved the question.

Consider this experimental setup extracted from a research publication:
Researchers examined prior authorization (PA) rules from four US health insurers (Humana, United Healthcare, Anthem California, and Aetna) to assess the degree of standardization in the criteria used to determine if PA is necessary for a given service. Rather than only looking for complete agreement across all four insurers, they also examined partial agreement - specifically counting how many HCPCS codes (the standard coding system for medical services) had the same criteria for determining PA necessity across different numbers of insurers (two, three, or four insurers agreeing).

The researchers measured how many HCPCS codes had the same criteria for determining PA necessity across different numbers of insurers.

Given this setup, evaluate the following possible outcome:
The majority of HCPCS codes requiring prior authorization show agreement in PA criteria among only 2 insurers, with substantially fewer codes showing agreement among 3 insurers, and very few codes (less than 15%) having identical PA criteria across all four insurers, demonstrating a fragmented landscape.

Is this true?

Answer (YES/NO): NO